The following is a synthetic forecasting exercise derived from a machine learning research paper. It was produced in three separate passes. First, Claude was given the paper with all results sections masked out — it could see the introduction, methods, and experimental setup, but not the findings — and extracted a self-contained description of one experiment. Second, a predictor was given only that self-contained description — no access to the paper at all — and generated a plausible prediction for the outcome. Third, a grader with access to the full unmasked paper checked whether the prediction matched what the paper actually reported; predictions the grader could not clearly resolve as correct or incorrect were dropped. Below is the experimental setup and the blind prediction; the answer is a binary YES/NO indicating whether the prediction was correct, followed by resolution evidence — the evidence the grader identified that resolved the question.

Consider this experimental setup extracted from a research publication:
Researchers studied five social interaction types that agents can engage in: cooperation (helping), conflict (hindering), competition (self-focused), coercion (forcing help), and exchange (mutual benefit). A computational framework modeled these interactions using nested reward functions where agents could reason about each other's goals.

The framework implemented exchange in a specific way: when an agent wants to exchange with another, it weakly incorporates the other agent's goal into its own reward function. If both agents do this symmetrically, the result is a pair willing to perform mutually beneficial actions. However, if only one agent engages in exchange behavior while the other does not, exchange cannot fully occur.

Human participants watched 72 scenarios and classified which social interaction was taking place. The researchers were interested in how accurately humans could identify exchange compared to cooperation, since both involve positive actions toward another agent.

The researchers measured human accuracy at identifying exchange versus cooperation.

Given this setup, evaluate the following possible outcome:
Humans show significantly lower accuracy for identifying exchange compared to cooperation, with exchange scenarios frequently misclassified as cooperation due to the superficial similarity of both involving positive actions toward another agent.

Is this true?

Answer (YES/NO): NO